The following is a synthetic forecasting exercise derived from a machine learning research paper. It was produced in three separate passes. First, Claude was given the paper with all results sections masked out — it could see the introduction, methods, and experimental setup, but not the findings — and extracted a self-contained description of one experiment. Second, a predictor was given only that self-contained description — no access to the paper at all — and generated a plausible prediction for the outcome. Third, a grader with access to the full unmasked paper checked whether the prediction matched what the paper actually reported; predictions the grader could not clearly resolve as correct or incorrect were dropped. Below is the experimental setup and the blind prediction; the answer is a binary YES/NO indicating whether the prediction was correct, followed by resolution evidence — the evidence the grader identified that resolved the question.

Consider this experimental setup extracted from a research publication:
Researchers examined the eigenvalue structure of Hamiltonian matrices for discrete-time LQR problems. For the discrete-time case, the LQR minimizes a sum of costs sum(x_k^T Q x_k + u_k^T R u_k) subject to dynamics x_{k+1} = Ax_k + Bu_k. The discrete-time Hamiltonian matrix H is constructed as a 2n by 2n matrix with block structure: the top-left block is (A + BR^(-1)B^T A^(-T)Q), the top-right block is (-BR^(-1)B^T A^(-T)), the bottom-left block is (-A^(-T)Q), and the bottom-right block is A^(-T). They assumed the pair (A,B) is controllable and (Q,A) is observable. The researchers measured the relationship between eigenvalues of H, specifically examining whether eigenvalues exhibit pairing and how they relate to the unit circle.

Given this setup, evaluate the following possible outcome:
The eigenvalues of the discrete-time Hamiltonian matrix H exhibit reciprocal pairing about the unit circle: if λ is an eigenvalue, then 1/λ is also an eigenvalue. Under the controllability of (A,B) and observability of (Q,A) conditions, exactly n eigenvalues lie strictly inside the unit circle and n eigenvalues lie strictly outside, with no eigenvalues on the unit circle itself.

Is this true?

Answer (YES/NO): YES